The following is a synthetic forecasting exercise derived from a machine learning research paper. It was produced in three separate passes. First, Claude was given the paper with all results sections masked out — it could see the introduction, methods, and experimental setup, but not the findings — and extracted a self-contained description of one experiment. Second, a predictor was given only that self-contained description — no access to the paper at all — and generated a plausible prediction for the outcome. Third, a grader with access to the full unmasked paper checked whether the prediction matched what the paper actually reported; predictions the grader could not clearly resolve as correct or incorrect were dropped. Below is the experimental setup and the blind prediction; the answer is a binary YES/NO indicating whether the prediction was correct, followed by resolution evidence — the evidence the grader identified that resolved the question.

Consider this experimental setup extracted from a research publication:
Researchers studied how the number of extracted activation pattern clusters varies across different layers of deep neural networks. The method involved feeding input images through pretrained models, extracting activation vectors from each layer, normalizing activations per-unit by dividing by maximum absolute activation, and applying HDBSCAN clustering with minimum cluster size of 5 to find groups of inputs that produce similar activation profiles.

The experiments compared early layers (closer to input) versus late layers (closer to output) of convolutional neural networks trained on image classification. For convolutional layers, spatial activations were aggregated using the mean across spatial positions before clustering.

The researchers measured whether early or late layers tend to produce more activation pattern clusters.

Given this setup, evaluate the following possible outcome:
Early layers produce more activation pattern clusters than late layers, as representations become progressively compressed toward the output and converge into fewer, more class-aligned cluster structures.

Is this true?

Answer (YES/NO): NO